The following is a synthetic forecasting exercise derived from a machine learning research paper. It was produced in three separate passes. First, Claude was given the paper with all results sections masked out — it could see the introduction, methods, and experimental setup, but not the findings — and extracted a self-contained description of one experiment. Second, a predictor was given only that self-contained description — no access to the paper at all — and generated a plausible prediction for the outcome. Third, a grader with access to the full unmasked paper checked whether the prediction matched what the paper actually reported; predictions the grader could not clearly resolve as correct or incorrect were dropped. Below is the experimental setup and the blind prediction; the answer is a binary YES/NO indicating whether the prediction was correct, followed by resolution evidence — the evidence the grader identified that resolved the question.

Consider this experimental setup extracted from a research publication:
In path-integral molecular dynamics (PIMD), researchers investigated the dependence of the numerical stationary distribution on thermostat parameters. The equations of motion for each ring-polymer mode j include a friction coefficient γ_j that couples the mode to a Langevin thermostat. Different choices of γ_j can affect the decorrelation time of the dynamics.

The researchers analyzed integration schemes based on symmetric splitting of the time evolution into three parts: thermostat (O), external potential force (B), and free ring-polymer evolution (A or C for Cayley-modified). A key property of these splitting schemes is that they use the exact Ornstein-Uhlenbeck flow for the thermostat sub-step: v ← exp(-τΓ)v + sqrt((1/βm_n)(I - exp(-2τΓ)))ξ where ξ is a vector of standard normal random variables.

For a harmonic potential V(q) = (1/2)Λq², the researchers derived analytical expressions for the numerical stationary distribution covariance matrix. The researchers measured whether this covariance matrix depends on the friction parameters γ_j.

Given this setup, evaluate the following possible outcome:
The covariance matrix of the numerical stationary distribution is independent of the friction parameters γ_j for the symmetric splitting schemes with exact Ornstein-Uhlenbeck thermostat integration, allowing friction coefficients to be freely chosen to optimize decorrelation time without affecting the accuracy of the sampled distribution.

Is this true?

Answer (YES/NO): YES